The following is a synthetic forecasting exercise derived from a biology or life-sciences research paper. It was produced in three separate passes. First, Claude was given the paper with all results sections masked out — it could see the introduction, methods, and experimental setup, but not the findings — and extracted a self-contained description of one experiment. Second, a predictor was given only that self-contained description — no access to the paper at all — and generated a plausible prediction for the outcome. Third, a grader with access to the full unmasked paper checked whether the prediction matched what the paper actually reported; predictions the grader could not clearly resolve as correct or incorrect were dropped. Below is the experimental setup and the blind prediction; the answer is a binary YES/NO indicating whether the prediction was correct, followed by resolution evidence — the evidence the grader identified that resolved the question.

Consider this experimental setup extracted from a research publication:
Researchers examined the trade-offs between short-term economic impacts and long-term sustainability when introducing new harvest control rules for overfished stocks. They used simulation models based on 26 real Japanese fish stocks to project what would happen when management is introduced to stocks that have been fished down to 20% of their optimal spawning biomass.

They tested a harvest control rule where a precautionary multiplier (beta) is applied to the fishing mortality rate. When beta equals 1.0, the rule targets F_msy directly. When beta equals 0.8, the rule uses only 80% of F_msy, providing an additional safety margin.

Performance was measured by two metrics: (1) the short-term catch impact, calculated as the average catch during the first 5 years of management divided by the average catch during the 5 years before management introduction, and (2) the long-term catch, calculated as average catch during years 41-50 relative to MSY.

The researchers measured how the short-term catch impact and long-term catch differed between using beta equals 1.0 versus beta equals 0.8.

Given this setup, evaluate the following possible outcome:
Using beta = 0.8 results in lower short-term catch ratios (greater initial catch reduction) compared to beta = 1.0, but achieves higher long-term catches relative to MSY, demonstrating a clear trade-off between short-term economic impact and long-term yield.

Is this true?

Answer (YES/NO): NO